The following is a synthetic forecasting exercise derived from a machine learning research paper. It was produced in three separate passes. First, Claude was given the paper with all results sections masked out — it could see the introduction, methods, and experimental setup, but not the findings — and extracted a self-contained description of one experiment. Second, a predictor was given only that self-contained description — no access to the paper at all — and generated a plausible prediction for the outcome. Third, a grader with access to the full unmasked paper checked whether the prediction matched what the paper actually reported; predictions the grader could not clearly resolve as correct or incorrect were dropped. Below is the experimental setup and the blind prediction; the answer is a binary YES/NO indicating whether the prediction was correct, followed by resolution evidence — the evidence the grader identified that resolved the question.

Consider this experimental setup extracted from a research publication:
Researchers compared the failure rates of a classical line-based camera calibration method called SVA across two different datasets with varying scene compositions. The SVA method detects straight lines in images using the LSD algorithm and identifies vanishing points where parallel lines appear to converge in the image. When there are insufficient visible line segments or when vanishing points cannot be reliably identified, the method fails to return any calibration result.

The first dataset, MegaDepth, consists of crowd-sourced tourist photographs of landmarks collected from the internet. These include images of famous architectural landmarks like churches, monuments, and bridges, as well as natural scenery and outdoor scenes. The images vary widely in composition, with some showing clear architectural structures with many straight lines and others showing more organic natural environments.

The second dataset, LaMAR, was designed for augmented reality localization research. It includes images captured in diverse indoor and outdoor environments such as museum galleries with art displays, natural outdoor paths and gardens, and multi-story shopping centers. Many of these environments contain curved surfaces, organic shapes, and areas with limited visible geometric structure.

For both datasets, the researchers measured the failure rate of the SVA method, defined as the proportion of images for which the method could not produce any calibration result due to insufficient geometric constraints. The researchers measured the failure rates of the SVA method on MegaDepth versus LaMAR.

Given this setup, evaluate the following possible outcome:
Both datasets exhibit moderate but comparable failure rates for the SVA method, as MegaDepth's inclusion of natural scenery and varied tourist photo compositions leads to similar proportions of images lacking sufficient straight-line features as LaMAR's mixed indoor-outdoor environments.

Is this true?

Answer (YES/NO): NO